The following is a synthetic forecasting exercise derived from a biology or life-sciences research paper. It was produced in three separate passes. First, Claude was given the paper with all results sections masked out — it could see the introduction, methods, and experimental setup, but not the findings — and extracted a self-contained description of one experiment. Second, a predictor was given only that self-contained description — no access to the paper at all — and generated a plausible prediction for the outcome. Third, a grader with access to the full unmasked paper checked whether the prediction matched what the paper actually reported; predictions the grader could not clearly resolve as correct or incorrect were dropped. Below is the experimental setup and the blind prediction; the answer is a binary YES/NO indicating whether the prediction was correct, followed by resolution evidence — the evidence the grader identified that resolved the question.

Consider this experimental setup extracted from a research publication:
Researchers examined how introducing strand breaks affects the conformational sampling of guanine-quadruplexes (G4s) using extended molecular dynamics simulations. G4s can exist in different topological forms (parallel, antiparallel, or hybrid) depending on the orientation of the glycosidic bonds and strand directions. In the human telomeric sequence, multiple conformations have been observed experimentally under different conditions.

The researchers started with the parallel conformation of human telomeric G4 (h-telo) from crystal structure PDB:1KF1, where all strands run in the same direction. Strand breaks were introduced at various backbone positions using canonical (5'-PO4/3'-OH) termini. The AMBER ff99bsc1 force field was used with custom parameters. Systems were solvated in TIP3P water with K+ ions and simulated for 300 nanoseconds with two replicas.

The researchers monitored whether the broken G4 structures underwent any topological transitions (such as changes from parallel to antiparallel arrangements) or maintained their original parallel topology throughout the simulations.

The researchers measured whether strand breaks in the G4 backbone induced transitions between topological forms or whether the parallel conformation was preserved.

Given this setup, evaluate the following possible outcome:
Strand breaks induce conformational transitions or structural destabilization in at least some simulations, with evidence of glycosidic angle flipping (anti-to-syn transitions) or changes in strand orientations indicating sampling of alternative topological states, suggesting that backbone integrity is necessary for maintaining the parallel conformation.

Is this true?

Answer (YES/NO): NO